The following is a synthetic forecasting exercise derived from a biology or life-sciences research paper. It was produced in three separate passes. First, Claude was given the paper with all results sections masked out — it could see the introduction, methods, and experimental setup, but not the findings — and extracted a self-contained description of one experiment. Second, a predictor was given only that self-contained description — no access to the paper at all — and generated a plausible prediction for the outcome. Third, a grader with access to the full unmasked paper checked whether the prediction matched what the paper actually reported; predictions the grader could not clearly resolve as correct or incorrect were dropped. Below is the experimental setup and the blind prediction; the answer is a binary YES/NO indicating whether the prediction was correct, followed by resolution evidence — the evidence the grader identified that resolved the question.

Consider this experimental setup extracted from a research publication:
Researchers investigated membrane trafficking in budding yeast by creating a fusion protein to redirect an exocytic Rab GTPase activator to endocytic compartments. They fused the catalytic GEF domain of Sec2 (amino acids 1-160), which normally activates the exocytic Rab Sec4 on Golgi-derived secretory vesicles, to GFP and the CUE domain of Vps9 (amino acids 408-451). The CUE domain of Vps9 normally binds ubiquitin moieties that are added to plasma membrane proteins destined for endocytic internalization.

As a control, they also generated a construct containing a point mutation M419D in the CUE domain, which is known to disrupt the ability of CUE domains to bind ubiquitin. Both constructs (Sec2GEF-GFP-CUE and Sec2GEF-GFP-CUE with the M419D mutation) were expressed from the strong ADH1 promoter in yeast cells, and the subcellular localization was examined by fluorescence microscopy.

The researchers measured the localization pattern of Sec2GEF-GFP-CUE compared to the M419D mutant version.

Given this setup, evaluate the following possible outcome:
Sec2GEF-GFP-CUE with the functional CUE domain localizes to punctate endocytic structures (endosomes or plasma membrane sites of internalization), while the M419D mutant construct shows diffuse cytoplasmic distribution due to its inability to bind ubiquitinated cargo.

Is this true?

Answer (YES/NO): YES